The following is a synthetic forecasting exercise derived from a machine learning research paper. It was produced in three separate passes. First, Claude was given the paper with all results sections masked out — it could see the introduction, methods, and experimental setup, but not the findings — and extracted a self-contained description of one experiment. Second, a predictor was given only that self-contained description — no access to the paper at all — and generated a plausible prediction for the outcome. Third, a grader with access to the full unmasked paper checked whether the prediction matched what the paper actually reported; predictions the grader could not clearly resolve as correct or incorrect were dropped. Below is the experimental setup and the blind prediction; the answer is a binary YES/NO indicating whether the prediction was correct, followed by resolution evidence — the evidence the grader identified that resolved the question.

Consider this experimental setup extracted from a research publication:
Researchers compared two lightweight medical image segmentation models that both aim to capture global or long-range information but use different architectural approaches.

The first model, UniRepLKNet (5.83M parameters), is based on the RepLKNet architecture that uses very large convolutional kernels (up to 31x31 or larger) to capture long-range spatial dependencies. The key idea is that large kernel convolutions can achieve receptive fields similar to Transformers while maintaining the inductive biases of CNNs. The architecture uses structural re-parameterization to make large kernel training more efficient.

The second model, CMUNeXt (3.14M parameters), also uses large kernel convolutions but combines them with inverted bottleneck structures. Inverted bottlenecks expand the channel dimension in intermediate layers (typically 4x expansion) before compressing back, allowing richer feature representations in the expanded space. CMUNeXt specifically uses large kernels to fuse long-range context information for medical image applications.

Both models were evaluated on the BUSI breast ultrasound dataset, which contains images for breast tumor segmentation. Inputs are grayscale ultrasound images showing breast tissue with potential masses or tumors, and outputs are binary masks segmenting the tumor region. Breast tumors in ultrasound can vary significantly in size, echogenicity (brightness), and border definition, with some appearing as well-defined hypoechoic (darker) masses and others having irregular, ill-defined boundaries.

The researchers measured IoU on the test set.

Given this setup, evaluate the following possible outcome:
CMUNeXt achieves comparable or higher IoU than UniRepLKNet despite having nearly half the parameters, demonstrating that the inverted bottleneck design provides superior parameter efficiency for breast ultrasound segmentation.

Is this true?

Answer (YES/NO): YES